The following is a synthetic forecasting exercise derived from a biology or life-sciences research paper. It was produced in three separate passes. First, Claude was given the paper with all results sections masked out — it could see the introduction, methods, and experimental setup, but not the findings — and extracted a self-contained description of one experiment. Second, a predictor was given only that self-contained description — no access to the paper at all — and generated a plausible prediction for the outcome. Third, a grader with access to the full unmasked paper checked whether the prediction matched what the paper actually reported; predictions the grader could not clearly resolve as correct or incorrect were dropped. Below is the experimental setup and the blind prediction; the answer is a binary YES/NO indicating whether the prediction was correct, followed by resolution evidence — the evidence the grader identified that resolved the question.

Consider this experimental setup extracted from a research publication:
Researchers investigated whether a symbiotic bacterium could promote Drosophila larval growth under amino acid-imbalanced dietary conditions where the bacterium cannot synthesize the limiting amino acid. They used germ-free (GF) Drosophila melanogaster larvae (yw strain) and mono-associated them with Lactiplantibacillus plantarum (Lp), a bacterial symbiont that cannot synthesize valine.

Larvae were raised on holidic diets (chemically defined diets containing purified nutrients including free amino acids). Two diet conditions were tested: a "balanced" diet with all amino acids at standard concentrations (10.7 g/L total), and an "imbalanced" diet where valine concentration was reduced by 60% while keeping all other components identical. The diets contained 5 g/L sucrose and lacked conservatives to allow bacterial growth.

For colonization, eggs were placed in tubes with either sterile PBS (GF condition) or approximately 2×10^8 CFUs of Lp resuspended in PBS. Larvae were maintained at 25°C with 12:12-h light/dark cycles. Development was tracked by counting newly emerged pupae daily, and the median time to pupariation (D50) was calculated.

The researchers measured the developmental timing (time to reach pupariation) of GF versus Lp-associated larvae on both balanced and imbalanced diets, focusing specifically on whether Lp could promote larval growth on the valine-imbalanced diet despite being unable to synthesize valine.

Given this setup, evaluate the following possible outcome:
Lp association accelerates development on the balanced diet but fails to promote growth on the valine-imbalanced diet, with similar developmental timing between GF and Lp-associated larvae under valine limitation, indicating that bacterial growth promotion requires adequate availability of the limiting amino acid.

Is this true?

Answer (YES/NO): NO